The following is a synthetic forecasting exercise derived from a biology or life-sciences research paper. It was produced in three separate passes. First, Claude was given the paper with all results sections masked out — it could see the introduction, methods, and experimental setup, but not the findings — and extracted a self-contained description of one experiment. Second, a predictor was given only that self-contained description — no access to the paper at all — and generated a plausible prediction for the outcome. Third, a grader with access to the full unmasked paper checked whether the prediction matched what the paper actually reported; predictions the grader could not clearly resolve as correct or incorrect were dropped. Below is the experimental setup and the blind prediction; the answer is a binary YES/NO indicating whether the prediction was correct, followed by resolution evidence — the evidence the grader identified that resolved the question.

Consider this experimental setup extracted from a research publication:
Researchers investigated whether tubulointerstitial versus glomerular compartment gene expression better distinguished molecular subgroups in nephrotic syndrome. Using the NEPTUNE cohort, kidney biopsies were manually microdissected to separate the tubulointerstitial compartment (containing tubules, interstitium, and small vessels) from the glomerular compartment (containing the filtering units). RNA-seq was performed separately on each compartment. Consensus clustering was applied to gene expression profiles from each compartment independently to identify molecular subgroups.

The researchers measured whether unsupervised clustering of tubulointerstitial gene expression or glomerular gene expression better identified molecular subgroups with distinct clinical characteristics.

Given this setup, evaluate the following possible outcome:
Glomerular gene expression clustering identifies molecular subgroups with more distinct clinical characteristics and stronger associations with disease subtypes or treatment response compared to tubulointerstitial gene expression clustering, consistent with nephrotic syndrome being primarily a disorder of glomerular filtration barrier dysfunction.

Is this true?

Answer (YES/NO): NO